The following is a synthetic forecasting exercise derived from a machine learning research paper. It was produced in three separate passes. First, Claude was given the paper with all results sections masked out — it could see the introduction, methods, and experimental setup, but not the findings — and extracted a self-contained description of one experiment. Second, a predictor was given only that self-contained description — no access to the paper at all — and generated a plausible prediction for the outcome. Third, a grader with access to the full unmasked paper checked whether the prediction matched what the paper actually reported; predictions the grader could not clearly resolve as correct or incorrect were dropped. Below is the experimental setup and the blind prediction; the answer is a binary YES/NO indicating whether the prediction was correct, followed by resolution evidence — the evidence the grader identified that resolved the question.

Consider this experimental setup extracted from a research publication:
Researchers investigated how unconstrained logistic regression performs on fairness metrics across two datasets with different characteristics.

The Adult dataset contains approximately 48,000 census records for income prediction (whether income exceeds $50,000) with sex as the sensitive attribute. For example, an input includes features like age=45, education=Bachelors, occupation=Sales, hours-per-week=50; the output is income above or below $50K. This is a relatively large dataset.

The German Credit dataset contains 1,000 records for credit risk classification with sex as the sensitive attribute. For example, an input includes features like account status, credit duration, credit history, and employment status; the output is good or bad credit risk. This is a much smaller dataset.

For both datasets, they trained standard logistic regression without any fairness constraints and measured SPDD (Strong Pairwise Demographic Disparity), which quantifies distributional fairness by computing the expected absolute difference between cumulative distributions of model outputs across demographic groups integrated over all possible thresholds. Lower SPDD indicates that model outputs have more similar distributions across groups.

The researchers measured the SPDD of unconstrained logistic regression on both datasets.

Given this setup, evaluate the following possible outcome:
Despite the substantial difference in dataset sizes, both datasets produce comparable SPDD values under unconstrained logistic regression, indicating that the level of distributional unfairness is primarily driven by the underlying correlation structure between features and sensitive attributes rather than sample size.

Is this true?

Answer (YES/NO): NO